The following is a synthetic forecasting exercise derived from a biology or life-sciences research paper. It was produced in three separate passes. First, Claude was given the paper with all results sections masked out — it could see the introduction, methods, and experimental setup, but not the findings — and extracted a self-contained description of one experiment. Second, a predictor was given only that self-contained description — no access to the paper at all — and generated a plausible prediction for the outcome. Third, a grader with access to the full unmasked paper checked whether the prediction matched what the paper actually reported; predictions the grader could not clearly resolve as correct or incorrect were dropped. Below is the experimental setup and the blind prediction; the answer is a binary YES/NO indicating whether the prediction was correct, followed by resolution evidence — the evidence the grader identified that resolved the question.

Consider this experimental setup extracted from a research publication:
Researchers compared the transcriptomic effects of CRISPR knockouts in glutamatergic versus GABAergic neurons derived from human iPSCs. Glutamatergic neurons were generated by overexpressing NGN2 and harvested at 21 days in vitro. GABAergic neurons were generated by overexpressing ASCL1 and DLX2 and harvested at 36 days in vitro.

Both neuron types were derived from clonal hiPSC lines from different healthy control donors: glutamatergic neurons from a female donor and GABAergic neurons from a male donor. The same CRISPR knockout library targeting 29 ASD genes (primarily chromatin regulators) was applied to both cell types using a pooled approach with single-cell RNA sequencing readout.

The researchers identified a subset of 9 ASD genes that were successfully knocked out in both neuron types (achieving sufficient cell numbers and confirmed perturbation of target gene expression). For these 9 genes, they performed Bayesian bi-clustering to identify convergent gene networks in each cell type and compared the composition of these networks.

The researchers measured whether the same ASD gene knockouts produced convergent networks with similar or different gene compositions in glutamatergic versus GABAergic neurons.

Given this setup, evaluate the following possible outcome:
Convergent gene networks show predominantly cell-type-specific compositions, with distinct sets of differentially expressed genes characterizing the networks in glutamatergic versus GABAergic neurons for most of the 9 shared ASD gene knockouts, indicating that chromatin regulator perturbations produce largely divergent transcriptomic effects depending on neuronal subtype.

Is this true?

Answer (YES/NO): YES